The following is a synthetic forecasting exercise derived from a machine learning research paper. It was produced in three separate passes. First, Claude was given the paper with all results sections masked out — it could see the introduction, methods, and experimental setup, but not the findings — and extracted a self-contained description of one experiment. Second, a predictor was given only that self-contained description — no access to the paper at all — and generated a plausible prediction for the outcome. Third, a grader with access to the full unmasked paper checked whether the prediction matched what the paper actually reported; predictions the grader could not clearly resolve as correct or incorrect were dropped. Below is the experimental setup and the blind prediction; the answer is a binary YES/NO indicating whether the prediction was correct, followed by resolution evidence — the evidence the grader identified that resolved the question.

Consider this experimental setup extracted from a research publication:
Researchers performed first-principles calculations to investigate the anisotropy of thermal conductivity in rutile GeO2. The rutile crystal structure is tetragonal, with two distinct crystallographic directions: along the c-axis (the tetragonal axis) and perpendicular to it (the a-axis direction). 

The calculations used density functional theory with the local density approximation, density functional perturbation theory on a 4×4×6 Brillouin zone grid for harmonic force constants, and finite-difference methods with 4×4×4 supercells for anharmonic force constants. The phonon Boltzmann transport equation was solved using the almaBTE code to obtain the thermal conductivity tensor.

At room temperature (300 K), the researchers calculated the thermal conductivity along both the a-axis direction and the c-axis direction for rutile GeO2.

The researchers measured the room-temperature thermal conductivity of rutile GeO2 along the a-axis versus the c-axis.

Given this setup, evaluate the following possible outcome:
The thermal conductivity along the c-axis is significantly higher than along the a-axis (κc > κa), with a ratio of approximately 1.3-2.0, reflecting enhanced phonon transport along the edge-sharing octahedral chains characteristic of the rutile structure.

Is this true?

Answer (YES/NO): YES